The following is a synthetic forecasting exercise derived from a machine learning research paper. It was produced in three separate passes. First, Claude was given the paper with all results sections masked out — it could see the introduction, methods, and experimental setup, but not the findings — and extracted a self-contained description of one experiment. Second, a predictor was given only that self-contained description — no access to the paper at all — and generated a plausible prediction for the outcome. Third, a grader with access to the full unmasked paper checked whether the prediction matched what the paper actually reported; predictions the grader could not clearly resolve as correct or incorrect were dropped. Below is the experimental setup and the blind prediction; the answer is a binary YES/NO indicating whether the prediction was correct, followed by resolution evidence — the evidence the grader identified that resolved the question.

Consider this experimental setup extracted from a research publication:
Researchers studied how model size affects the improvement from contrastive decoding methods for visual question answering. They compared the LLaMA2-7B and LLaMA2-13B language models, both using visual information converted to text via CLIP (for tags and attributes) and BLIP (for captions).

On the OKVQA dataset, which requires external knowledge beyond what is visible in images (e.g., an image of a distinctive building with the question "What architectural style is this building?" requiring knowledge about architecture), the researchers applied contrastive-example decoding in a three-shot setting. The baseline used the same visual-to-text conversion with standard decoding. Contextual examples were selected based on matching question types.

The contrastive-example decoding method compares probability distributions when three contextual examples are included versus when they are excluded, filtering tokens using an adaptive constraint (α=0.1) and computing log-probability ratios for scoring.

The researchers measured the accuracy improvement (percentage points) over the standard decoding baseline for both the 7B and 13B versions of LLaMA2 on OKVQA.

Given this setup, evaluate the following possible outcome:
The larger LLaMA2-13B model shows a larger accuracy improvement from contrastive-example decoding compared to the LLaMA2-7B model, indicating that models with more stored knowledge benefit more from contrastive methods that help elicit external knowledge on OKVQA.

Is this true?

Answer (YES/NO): YES